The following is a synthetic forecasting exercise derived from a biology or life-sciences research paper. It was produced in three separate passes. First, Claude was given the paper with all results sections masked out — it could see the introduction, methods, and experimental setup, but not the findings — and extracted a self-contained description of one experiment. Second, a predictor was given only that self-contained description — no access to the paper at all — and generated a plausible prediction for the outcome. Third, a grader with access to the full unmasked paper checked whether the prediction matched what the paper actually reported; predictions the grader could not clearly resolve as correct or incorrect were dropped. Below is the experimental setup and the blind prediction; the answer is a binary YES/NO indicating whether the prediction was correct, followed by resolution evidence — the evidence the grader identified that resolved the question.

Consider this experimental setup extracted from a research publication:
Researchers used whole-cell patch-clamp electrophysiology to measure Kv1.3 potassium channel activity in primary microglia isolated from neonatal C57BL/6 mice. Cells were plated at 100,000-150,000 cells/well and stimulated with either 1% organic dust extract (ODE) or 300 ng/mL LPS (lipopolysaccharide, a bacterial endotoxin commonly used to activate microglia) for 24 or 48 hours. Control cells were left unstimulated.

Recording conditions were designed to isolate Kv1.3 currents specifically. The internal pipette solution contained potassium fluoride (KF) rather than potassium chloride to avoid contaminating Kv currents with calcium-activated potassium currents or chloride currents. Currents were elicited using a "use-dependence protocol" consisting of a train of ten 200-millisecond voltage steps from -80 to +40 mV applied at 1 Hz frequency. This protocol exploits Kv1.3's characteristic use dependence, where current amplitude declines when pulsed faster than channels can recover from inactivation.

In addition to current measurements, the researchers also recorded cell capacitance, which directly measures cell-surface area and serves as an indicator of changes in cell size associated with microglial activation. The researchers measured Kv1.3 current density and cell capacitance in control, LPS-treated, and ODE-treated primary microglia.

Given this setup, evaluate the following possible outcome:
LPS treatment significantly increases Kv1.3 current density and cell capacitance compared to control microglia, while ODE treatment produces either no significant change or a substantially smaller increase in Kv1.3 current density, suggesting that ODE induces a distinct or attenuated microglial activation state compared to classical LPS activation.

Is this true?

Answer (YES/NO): YES